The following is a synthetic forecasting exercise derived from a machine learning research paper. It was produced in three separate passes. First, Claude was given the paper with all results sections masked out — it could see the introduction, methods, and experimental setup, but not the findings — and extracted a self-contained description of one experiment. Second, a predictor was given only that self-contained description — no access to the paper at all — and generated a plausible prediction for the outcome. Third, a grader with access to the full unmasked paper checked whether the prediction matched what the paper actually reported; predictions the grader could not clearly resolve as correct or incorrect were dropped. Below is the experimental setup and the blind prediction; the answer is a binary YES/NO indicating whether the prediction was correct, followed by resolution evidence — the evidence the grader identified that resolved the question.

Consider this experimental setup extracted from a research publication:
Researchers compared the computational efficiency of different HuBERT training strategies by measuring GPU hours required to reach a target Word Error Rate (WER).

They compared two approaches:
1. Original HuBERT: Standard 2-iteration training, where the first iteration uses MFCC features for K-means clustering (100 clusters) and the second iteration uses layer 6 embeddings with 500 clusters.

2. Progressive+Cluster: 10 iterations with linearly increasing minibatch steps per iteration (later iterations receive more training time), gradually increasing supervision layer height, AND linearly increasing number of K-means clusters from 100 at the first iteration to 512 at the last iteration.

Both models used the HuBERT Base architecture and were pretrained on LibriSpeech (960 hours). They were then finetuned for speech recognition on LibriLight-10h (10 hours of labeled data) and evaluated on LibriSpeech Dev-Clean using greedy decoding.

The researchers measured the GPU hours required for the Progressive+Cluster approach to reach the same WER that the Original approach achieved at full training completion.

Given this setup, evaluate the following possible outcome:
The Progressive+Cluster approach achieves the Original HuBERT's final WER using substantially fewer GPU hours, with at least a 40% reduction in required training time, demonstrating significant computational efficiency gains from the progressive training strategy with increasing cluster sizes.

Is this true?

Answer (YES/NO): YES